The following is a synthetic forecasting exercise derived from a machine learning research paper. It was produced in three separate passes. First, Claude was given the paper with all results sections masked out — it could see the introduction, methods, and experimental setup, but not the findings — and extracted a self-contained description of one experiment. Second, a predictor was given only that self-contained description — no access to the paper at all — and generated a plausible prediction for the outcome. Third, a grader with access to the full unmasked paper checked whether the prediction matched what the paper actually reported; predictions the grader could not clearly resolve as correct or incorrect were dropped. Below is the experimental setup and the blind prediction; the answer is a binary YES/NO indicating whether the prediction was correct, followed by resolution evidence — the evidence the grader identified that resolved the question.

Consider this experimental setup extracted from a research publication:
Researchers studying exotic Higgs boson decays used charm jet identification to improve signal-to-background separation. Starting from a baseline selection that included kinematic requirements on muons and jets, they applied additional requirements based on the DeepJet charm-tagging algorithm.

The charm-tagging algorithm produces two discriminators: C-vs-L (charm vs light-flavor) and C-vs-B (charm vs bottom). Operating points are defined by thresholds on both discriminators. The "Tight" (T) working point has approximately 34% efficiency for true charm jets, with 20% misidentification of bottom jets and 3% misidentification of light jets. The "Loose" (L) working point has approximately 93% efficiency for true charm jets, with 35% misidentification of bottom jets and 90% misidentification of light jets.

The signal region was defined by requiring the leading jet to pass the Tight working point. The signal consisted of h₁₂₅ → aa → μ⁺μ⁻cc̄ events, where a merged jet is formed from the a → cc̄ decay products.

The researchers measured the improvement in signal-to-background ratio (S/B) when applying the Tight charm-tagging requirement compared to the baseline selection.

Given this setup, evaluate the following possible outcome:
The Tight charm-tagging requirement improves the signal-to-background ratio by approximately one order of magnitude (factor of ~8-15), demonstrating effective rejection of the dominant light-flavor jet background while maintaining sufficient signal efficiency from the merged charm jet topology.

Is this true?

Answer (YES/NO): NO